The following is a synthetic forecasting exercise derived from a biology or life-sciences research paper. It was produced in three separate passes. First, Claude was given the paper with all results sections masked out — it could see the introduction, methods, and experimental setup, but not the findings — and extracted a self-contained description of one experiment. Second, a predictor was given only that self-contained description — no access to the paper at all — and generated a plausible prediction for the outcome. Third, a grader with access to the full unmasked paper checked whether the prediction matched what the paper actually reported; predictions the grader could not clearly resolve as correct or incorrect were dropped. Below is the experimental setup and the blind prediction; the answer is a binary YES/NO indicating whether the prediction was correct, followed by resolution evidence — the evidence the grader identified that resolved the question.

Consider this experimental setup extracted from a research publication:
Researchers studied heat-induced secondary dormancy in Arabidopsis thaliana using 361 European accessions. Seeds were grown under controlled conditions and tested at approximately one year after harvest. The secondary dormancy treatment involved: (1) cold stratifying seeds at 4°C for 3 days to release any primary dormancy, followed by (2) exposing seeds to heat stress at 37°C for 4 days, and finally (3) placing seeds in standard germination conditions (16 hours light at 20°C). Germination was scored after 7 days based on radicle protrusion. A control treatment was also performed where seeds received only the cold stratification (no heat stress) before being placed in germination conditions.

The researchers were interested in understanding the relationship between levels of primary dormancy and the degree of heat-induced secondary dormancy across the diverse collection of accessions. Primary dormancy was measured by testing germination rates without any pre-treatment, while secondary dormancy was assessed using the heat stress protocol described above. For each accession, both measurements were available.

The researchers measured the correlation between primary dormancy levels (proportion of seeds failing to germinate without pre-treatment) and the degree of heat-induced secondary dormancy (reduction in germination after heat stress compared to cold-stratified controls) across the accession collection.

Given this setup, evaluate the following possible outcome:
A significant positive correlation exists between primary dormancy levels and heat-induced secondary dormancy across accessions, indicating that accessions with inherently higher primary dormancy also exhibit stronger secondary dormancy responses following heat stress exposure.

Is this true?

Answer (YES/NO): YES